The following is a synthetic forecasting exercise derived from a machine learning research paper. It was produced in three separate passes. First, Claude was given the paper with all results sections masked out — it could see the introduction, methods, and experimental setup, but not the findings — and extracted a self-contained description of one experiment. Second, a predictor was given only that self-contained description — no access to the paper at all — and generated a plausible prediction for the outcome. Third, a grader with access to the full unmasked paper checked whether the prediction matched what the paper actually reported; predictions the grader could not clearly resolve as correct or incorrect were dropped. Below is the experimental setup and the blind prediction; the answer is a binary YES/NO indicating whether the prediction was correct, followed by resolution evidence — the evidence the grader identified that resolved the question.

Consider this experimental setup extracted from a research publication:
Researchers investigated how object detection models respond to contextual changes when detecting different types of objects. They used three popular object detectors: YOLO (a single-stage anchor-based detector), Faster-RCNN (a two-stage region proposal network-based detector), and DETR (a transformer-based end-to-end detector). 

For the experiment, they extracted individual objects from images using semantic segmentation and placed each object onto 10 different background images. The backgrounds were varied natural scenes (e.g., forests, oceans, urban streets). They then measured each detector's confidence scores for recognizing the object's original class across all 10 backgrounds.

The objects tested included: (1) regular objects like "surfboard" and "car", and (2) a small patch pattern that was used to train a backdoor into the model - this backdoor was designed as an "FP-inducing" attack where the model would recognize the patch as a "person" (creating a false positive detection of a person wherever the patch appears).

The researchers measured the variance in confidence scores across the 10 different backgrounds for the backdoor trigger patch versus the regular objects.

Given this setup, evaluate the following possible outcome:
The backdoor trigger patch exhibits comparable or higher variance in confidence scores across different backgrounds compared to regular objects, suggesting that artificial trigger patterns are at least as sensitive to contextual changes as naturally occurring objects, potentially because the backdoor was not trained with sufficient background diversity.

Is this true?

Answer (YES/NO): NO